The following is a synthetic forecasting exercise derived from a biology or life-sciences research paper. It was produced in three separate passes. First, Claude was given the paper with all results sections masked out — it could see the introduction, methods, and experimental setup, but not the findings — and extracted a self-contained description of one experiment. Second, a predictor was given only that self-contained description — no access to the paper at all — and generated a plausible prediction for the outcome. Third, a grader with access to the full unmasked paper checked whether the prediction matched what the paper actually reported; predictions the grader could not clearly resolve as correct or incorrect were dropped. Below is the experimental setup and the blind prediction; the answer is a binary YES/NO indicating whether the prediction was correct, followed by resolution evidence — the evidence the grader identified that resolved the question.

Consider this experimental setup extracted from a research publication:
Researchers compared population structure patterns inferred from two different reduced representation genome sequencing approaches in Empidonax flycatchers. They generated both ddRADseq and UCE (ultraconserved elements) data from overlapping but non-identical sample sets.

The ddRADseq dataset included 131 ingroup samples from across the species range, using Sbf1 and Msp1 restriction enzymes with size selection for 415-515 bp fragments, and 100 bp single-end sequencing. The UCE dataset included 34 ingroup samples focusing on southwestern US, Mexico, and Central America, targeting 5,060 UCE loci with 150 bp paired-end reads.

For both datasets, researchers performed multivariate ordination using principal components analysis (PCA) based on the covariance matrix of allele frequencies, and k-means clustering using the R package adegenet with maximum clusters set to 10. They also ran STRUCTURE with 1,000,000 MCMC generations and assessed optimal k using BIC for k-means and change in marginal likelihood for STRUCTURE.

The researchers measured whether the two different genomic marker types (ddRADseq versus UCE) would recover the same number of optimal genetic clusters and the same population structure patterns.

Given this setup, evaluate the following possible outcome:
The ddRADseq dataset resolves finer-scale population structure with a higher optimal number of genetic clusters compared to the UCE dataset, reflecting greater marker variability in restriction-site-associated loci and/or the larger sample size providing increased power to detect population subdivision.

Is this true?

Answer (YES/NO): NO